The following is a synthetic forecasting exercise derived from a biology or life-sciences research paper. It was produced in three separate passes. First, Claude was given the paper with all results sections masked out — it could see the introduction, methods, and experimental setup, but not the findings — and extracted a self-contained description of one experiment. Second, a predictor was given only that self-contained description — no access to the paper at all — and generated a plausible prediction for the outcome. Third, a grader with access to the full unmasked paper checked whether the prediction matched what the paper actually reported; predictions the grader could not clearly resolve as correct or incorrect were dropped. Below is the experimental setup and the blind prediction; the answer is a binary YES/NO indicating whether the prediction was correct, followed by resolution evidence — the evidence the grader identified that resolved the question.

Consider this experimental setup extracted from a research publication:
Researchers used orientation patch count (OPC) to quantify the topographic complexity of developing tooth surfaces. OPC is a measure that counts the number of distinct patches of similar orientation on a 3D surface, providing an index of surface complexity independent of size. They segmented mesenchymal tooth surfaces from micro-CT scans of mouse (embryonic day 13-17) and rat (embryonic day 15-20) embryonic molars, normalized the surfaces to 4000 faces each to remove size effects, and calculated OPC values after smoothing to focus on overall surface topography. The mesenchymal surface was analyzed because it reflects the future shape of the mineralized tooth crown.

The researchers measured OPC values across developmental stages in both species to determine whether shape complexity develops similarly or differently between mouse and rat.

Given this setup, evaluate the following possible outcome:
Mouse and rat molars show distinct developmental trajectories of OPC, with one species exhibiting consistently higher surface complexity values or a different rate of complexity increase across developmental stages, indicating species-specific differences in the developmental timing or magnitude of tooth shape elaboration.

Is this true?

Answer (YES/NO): NO